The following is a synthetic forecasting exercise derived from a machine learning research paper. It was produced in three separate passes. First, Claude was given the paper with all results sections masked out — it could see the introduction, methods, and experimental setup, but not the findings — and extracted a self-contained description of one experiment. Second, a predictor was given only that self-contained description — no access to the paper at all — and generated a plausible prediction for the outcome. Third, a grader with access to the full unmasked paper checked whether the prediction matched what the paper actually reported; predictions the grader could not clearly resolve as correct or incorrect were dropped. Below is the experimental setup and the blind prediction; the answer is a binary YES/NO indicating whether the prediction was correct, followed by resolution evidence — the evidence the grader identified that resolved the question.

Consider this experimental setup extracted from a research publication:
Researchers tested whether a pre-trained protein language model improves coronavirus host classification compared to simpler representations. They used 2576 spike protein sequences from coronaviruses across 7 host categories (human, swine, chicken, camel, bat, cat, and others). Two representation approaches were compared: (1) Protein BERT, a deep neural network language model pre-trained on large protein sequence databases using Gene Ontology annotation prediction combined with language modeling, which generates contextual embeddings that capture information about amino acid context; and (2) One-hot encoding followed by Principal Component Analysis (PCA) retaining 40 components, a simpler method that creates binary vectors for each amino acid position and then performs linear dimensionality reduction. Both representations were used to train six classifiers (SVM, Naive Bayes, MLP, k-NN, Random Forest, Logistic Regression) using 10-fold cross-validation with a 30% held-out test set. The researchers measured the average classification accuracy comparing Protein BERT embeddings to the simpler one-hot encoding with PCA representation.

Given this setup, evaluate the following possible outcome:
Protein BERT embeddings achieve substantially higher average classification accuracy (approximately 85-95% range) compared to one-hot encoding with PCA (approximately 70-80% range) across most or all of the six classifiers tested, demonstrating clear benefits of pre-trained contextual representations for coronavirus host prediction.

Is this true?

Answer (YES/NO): NO